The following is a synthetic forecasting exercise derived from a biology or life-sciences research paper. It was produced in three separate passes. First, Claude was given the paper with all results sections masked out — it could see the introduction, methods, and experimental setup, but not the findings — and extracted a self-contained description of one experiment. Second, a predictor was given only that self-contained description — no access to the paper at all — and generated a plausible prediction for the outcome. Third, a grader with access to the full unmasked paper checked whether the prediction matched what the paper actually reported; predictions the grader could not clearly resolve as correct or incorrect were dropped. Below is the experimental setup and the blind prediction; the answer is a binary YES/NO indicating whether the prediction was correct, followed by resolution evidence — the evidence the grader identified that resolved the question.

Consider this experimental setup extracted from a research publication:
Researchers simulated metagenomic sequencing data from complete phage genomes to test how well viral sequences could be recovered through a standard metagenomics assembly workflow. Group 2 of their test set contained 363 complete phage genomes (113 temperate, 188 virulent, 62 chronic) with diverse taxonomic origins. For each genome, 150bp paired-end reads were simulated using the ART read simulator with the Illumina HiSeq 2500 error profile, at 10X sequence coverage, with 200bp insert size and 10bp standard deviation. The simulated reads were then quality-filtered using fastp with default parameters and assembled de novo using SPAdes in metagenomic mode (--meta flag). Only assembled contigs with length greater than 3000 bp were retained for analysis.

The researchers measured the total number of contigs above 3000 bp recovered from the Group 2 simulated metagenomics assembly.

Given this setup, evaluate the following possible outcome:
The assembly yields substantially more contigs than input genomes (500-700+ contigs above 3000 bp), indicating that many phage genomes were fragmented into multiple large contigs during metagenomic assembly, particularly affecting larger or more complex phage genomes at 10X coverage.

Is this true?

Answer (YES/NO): NO